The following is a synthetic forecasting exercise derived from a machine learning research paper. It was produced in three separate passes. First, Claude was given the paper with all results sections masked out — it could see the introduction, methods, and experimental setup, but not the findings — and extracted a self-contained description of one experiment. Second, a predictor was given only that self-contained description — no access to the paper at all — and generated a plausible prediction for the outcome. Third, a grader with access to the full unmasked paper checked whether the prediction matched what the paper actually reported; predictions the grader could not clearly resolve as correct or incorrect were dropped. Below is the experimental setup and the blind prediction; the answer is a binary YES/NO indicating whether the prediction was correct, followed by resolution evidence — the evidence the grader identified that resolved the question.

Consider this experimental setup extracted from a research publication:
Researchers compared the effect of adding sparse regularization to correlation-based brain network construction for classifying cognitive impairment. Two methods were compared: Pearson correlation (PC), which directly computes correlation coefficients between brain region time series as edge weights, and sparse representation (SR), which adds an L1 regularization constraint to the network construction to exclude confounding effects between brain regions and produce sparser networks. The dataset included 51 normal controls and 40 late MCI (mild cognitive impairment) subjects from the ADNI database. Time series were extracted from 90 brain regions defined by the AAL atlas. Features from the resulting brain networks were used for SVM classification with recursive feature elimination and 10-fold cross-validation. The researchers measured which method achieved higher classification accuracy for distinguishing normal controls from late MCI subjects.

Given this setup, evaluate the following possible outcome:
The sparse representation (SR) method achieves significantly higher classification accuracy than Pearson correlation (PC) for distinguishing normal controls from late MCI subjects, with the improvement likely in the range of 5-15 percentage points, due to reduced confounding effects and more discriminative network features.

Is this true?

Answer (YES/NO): NO